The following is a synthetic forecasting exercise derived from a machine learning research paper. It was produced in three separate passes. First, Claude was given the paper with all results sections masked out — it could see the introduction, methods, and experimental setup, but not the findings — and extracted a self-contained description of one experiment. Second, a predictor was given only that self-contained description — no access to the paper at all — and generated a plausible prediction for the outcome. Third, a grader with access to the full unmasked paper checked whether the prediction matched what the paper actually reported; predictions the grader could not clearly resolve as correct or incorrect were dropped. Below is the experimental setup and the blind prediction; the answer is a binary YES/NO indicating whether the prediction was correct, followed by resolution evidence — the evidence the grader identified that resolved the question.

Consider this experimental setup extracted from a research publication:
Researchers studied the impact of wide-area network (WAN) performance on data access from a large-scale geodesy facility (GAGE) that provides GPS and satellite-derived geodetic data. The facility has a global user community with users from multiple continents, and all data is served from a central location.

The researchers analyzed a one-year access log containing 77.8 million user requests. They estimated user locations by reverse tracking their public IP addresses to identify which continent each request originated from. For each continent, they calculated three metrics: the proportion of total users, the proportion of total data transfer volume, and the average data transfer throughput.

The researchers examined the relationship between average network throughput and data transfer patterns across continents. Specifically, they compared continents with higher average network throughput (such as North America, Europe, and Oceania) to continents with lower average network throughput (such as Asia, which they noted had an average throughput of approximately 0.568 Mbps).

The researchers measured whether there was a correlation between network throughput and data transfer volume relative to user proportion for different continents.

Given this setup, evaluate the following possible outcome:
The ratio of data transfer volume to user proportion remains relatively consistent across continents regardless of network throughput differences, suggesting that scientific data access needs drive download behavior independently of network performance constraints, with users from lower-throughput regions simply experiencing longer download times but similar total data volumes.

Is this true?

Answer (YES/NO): NO